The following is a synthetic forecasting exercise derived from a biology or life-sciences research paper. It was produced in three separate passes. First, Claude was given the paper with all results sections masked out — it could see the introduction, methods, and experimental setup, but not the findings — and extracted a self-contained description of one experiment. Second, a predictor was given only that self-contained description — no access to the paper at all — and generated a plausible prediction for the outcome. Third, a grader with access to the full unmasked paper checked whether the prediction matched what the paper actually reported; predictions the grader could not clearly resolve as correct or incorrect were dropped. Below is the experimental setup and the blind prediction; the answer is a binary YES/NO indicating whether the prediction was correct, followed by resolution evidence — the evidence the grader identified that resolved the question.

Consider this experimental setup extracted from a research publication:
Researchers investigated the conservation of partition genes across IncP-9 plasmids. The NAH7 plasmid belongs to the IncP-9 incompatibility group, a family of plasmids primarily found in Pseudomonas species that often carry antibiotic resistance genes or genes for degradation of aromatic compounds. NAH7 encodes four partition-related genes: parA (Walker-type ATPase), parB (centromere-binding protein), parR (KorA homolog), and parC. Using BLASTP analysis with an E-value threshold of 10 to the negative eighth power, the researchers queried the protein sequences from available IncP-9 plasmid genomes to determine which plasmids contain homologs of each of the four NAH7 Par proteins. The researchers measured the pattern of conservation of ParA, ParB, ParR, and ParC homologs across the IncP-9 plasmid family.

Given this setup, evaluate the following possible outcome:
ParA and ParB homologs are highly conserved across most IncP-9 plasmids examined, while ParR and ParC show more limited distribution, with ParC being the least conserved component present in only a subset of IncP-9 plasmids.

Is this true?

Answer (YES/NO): NO